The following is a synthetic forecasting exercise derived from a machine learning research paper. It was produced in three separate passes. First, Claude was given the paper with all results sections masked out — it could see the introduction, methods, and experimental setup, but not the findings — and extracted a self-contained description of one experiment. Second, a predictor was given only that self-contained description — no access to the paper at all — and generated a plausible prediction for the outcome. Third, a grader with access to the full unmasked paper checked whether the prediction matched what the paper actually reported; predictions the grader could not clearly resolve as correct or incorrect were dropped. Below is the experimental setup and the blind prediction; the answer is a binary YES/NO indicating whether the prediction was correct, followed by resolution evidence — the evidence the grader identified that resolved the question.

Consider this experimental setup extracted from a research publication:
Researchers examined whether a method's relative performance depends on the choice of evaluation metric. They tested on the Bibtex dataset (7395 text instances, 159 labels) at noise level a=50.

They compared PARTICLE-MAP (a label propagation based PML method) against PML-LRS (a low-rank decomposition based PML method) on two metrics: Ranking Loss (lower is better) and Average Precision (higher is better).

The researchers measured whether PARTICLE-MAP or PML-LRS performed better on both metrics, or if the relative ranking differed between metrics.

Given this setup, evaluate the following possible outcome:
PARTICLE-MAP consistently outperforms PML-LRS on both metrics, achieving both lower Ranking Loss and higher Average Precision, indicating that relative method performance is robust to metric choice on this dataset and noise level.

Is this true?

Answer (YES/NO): NO